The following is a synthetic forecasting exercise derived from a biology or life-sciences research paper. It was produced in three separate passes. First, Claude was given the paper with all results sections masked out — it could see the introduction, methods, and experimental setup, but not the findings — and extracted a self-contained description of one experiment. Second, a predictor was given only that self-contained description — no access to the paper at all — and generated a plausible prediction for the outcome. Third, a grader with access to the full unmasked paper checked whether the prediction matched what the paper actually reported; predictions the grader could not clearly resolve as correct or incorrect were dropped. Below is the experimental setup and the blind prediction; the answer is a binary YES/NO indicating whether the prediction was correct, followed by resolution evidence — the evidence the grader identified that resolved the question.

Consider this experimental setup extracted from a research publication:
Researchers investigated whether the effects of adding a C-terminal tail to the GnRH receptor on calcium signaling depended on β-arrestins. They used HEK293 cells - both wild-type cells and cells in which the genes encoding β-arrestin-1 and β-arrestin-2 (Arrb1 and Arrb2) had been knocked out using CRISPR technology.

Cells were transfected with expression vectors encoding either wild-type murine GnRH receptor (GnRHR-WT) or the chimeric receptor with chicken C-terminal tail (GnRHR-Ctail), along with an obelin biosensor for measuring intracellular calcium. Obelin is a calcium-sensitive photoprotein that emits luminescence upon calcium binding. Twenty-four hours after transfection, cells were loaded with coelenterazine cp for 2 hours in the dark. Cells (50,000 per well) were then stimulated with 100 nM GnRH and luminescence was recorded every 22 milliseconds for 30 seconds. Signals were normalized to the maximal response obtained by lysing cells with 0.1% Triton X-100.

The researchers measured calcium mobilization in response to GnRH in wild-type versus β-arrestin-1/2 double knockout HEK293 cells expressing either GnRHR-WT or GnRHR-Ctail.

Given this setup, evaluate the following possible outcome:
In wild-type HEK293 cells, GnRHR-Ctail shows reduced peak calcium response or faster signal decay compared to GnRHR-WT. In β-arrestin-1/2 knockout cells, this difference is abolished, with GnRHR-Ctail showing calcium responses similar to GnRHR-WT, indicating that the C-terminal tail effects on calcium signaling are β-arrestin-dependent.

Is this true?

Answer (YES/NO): NO